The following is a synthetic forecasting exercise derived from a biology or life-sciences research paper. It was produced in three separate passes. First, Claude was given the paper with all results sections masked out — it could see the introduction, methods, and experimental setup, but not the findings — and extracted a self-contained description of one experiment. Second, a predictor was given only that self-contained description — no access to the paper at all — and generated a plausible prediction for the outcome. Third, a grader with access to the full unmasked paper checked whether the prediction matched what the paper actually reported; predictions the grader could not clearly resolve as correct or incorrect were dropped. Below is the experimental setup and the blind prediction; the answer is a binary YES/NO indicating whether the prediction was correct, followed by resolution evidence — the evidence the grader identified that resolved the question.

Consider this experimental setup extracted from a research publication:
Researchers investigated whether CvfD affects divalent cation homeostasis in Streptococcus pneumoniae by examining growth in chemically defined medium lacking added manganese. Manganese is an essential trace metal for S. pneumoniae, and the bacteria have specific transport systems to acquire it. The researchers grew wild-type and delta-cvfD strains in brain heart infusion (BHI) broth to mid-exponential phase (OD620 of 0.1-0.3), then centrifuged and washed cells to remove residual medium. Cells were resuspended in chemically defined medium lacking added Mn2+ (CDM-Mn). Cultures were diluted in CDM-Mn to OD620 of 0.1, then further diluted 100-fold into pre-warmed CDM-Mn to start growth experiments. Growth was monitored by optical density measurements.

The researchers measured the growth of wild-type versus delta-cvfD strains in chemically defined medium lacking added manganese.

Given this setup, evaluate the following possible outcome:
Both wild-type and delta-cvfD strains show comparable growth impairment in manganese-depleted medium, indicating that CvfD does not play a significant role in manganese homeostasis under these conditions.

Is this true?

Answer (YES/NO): NO